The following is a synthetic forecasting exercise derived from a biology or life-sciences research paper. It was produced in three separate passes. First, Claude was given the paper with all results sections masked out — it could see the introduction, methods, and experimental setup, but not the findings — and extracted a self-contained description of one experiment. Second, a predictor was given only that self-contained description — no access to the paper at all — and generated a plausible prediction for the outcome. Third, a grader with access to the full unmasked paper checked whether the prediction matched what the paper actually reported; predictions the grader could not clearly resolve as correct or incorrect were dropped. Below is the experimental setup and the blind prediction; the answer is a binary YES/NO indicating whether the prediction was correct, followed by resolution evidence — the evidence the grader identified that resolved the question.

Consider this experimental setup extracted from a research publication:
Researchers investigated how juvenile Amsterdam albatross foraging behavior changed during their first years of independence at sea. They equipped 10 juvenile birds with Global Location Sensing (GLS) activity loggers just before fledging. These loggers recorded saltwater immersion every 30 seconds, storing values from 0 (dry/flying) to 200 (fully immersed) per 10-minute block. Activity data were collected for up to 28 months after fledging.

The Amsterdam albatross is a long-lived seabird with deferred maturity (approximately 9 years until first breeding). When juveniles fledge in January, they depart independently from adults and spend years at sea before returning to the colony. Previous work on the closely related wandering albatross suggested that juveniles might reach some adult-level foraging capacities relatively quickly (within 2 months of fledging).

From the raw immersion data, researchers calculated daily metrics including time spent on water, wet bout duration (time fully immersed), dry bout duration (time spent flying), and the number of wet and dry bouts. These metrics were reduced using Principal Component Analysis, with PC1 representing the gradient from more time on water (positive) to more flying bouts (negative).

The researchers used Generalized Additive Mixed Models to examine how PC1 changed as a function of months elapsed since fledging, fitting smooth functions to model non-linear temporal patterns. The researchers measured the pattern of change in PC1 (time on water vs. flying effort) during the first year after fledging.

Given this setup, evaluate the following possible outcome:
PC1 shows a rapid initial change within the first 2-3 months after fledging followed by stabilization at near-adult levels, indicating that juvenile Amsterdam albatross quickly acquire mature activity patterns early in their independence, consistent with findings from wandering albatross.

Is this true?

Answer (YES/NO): NO